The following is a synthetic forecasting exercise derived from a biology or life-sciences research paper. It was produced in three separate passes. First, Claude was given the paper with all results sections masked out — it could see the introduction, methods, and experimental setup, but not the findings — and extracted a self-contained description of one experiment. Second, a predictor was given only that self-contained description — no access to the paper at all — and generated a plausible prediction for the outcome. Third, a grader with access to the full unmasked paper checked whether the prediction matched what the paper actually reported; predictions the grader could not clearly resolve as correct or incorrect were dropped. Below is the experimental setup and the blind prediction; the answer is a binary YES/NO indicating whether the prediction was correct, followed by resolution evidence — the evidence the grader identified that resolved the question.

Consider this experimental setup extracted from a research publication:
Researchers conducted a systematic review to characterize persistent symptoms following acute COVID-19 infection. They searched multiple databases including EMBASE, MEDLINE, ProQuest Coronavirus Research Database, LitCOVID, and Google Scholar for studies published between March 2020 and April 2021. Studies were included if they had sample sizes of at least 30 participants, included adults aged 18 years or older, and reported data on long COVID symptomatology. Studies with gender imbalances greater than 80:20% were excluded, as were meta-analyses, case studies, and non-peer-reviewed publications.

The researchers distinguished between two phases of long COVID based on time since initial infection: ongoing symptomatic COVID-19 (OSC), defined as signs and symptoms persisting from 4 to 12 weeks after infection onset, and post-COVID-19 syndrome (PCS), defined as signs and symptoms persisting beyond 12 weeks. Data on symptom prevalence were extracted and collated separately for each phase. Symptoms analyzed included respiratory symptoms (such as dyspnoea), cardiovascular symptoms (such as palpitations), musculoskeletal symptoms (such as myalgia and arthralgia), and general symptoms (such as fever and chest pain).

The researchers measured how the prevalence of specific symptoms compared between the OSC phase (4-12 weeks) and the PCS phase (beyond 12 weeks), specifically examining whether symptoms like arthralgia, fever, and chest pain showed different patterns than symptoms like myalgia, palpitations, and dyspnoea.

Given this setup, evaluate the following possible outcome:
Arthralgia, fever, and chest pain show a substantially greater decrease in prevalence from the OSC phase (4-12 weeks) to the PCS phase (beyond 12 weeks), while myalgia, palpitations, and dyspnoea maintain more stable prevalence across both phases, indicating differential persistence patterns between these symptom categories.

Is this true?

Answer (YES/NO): NO